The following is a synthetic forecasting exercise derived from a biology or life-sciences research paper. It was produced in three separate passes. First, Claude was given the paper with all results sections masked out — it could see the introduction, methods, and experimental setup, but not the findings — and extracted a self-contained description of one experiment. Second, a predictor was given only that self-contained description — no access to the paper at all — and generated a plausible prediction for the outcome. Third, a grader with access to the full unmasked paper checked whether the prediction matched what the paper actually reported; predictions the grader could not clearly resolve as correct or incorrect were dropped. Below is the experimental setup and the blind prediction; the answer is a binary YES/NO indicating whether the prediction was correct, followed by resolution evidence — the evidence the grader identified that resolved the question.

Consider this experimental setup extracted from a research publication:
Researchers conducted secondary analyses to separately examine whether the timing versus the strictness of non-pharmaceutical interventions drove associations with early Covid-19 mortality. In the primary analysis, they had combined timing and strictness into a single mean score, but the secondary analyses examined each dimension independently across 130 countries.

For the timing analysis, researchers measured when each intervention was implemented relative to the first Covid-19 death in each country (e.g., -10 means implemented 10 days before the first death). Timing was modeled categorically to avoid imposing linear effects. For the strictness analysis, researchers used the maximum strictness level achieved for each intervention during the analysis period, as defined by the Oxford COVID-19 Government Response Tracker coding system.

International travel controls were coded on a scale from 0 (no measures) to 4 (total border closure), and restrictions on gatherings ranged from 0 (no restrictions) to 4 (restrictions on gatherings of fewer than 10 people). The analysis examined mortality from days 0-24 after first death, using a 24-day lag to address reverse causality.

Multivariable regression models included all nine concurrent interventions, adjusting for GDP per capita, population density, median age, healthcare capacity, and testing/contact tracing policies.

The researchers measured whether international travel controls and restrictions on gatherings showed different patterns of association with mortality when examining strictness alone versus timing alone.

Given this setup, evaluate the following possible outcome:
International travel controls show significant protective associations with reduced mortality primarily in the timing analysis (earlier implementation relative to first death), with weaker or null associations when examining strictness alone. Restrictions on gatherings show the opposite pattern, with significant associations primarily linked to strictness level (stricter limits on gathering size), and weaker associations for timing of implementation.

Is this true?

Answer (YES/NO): NO